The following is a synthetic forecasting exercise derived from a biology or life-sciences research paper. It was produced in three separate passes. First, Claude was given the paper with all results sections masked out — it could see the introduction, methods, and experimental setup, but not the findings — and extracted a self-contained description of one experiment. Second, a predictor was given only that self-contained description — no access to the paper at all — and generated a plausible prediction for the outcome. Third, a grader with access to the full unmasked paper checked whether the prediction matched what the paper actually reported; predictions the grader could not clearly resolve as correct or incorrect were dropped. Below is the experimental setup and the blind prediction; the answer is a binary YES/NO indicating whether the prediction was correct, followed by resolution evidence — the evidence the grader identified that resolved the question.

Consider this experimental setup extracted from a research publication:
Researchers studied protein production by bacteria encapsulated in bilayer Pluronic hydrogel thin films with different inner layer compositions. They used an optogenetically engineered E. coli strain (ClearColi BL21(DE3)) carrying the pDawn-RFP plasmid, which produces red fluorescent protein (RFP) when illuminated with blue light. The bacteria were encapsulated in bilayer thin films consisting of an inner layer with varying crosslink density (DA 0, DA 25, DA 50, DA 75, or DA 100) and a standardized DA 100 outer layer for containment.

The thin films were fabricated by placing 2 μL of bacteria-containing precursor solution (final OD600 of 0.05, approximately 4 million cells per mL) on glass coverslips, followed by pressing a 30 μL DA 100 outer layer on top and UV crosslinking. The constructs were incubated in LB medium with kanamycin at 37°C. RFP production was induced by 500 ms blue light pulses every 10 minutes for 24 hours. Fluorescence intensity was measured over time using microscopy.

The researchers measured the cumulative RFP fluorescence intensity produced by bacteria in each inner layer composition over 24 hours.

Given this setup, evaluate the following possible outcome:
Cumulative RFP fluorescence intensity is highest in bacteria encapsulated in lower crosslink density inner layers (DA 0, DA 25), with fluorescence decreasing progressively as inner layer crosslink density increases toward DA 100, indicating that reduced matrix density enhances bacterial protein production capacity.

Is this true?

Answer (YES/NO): NO